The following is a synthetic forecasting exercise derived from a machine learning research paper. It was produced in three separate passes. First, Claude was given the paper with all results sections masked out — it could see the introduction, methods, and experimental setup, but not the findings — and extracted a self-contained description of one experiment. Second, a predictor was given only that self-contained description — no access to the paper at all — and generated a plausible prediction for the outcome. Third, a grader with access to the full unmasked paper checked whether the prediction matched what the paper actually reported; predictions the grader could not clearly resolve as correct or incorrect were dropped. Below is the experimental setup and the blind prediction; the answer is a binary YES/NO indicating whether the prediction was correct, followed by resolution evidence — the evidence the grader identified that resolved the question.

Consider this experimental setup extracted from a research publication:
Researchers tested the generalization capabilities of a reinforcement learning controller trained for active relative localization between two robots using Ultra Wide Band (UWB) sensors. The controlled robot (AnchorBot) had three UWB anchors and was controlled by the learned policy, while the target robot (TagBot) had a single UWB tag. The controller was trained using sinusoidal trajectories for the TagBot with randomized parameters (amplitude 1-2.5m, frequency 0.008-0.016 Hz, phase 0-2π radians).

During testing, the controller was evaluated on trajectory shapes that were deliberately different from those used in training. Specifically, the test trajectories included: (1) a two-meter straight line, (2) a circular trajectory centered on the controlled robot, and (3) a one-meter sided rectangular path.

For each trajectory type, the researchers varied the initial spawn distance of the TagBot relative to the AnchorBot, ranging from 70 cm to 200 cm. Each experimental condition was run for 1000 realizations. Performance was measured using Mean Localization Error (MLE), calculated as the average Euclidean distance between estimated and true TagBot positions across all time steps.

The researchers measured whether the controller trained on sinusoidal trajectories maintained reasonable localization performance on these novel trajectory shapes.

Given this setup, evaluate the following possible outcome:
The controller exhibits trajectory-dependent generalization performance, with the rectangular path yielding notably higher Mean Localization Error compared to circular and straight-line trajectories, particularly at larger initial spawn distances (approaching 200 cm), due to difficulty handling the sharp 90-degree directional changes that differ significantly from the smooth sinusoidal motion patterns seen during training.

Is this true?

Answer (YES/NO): NO